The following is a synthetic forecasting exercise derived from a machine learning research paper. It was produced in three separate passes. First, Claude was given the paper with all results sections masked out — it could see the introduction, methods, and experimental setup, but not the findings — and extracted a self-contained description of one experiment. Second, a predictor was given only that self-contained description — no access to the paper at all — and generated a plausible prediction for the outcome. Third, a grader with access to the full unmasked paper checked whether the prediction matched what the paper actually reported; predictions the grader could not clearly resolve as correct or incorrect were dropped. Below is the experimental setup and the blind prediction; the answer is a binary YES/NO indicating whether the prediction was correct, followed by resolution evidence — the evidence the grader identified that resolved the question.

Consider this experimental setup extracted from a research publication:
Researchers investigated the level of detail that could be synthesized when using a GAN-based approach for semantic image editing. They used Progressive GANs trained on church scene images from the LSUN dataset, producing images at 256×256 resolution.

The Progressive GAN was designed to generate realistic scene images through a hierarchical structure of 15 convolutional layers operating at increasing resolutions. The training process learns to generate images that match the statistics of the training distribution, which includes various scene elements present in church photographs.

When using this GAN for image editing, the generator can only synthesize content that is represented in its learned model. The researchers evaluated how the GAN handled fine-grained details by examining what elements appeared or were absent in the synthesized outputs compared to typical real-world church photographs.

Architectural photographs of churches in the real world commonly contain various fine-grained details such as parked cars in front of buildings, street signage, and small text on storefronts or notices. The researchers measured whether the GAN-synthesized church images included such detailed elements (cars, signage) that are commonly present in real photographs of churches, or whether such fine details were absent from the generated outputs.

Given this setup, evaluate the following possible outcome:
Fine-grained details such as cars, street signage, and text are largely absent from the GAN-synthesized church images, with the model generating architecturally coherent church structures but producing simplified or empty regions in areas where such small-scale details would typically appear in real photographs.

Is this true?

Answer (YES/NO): YES